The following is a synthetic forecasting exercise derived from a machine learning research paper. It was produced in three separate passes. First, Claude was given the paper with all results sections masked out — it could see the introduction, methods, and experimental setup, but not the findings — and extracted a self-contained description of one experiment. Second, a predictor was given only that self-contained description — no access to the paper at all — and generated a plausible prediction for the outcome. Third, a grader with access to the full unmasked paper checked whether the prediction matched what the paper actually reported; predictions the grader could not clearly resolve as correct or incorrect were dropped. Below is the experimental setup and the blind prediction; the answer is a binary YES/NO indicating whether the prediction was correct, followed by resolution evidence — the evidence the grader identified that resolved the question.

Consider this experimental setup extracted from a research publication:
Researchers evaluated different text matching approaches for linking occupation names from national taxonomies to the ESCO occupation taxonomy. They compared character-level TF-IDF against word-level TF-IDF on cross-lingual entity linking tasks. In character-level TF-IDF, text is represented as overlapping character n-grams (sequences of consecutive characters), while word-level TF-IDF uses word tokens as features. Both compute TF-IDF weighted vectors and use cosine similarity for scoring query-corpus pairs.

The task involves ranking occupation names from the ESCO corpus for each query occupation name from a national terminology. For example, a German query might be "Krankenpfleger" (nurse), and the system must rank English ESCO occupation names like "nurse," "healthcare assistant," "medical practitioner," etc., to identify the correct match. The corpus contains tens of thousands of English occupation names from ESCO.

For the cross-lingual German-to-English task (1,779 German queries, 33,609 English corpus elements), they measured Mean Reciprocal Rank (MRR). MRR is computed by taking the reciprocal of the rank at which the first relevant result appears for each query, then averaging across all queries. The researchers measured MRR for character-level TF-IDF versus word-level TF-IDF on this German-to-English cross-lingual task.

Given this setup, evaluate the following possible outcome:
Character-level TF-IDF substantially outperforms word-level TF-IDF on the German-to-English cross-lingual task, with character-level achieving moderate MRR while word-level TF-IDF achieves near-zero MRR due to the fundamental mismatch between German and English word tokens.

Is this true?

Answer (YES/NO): NO